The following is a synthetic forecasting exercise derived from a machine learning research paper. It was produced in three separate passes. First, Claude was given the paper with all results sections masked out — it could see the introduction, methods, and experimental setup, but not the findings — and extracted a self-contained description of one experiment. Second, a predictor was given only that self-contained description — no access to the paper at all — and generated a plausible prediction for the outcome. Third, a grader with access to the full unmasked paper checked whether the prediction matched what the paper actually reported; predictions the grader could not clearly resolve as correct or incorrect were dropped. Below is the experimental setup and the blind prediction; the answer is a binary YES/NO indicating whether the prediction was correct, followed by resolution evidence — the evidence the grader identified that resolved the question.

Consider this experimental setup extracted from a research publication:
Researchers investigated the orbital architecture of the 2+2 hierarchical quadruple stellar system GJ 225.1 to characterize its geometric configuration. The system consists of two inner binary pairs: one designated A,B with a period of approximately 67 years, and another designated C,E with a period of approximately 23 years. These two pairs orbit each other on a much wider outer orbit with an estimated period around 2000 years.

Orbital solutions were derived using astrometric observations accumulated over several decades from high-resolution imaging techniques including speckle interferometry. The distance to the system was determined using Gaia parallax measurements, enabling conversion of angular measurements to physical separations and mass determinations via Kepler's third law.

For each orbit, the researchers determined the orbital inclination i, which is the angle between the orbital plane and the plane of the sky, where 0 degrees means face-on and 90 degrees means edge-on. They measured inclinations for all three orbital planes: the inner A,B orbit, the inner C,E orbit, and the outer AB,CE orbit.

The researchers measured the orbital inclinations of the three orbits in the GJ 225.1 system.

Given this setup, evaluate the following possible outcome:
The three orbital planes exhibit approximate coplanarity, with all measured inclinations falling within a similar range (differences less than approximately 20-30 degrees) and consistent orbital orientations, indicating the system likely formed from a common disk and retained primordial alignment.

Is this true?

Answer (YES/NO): YES